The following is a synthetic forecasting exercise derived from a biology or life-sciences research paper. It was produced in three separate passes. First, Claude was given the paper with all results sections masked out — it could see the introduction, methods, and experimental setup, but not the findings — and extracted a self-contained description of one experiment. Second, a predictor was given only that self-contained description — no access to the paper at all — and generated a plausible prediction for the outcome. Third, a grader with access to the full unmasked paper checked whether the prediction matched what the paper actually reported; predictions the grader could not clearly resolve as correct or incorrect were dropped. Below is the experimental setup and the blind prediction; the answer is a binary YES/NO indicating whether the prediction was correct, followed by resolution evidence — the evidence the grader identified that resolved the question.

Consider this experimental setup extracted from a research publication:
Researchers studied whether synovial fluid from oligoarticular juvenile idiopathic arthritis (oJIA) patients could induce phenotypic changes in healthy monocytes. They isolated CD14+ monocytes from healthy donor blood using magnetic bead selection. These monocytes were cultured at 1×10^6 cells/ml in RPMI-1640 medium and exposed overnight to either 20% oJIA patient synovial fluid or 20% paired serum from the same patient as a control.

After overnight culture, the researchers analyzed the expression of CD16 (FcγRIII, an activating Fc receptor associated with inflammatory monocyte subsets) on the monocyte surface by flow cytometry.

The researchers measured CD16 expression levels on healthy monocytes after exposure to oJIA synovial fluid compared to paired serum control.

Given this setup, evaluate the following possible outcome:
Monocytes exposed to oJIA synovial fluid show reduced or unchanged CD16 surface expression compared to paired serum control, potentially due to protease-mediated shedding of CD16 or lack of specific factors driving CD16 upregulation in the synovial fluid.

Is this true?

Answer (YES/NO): NO